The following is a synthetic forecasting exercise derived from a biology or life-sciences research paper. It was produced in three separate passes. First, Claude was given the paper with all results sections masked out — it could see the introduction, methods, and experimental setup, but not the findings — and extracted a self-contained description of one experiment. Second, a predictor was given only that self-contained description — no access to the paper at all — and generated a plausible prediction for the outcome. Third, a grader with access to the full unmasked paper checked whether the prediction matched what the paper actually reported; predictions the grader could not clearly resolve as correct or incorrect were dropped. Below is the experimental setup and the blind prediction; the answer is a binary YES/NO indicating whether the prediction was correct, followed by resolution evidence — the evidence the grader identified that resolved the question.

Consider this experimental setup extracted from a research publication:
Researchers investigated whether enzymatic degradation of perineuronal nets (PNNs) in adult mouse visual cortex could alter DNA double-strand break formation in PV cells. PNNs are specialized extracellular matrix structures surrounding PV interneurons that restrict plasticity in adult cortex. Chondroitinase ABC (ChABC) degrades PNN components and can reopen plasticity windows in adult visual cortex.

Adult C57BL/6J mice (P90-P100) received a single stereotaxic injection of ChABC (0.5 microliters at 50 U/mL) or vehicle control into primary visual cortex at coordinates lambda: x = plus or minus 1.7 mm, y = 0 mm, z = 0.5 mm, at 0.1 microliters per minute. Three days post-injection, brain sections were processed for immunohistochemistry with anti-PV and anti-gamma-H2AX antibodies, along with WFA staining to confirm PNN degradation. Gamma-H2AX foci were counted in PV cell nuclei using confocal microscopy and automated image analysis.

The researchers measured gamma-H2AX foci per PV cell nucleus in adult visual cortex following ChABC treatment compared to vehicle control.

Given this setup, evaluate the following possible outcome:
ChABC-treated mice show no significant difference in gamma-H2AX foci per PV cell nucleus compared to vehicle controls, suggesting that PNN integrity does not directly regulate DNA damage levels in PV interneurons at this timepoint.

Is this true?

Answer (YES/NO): YES